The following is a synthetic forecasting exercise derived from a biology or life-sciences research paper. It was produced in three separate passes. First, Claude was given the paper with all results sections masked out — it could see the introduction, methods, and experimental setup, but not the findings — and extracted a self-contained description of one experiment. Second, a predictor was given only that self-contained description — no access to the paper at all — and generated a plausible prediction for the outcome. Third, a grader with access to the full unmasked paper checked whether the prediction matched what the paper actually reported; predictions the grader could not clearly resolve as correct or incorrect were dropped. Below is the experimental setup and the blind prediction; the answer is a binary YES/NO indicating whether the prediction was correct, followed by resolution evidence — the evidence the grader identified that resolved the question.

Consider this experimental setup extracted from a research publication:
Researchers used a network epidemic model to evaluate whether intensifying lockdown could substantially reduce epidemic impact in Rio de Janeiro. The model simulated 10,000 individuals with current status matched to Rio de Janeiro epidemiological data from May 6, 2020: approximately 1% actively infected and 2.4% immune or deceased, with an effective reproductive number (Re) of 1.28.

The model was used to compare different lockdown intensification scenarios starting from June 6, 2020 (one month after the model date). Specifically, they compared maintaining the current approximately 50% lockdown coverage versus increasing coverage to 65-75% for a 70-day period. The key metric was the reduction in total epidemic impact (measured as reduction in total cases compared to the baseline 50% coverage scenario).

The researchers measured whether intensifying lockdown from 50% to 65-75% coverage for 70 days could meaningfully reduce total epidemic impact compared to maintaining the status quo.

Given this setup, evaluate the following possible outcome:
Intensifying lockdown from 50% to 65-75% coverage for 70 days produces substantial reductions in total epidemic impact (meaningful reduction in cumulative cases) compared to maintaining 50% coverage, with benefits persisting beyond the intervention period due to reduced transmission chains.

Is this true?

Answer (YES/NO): YES